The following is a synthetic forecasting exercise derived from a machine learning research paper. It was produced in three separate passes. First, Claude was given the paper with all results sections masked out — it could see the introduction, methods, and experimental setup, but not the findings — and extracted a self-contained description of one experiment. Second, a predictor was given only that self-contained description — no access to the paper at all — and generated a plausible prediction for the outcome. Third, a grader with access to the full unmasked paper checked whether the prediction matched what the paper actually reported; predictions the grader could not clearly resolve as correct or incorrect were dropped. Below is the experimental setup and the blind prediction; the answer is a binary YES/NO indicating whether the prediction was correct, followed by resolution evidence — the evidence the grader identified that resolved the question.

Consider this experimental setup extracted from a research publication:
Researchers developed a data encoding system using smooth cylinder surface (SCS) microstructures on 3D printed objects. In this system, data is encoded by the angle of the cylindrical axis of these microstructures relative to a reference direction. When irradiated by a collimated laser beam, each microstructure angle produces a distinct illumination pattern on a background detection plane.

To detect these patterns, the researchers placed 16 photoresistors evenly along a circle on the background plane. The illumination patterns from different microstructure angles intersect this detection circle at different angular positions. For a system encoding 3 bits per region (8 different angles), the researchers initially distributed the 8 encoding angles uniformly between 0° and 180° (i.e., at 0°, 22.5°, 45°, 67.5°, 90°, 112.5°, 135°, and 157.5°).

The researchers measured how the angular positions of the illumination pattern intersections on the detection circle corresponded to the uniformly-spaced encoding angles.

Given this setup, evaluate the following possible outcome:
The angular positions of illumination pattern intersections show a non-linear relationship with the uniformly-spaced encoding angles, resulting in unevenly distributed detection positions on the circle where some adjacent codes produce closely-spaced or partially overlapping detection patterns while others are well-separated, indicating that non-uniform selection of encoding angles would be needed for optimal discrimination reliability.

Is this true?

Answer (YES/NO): YES